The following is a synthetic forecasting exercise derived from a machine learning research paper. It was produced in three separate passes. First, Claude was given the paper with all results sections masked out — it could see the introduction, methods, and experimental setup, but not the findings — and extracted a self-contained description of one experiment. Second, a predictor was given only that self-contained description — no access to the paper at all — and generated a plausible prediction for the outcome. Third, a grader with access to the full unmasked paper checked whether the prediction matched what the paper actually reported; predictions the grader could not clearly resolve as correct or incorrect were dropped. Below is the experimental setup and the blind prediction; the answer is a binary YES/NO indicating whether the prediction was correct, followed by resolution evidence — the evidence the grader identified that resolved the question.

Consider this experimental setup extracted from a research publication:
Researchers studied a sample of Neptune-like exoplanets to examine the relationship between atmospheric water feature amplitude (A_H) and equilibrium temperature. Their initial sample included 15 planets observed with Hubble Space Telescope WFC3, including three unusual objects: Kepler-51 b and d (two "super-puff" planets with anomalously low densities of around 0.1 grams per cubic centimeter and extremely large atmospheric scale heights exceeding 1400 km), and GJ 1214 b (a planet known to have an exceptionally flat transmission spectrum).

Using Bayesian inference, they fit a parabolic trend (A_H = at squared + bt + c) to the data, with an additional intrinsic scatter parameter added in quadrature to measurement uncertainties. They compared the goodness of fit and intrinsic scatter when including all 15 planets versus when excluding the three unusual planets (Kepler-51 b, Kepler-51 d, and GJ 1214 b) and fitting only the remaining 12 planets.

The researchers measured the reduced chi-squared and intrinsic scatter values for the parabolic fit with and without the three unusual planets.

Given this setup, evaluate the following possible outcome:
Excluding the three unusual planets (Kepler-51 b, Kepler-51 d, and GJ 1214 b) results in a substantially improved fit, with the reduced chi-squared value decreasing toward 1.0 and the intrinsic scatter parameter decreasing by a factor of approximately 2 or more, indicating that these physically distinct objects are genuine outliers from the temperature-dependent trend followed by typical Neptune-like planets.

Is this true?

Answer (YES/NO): NO